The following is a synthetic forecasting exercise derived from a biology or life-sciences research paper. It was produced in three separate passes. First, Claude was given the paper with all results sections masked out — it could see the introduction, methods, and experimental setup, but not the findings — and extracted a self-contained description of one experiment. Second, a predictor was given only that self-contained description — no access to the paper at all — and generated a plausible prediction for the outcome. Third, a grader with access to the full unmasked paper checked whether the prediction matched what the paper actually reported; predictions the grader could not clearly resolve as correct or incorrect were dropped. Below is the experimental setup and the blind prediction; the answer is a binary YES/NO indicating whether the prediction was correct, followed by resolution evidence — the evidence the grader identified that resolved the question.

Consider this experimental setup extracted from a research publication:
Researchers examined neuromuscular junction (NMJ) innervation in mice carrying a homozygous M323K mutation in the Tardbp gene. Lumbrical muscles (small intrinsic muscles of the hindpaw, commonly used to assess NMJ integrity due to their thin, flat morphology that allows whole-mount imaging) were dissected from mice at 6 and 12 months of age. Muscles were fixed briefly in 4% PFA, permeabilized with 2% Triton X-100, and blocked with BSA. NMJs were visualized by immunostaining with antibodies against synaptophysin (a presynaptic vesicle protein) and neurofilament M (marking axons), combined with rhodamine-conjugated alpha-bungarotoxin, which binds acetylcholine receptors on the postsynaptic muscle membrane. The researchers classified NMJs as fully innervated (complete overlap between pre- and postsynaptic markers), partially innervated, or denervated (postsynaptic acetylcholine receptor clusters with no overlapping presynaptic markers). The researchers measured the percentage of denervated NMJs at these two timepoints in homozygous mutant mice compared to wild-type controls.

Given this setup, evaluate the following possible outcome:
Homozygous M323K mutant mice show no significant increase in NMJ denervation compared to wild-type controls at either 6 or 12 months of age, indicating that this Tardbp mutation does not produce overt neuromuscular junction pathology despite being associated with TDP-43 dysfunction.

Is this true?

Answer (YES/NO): NO